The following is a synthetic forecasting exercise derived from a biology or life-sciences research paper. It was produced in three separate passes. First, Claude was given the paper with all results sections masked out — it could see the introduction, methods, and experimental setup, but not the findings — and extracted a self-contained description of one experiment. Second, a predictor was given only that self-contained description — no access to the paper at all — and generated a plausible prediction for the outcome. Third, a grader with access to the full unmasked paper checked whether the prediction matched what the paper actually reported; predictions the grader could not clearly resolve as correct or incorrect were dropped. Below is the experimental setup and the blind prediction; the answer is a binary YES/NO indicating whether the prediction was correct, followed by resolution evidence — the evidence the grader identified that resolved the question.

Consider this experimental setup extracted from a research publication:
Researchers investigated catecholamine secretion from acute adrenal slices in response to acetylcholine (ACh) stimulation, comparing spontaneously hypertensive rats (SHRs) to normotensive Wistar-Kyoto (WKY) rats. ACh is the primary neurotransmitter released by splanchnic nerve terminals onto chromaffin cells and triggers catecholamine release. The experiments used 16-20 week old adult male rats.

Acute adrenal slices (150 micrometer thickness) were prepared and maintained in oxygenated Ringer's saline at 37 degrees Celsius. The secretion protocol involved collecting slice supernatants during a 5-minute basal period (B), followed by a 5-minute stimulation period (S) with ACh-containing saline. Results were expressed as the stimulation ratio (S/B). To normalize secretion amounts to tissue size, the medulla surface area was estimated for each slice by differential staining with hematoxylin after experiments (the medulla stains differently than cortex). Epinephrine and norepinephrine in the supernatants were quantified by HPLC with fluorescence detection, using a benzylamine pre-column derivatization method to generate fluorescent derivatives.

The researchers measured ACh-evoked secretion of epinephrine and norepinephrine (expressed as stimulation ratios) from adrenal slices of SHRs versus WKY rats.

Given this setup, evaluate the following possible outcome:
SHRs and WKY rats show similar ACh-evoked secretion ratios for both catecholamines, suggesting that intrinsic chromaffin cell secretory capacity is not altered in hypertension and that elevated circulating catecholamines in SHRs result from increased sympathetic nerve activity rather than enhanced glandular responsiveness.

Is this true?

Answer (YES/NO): YES